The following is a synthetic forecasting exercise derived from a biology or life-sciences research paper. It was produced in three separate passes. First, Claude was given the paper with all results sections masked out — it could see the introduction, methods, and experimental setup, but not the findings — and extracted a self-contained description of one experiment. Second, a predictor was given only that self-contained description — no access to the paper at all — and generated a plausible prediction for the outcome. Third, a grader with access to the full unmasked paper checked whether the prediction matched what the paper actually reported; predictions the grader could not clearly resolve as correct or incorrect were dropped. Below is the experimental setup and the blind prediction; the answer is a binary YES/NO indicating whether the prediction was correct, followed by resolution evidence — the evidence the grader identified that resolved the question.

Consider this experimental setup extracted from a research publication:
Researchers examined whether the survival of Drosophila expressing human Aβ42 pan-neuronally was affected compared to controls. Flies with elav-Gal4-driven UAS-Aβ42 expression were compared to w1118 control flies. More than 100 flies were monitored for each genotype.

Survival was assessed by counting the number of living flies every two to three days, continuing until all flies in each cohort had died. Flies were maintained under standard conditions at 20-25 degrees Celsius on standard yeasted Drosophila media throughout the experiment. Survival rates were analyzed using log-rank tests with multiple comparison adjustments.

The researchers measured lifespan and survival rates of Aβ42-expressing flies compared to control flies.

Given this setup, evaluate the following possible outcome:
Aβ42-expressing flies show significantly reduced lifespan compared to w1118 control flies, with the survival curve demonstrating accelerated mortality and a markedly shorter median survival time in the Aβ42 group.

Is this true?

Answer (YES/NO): YES